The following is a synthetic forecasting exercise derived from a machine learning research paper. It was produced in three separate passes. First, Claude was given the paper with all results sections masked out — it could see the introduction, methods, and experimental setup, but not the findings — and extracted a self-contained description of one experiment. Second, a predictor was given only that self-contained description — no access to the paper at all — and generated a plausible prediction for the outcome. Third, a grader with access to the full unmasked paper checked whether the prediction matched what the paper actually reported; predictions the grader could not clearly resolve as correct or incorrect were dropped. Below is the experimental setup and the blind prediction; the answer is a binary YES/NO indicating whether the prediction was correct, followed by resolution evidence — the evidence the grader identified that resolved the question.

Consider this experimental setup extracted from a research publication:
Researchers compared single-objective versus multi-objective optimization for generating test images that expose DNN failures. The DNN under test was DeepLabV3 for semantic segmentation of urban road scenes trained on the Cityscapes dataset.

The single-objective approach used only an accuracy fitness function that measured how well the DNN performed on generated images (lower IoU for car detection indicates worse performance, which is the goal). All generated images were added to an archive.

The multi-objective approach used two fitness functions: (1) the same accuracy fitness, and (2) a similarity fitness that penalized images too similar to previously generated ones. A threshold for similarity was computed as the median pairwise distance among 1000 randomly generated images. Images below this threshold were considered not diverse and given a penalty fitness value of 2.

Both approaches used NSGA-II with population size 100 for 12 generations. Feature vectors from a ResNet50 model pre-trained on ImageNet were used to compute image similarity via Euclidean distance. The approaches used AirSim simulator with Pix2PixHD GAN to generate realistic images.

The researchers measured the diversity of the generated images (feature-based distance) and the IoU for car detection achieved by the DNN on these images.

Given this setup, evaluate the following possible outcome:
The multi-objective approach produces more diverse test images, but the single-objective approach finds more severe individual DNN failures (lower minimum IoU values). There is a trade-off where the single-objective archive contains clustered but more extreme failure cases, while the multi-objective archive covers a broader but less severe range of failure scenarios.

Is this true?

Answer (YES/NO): NO